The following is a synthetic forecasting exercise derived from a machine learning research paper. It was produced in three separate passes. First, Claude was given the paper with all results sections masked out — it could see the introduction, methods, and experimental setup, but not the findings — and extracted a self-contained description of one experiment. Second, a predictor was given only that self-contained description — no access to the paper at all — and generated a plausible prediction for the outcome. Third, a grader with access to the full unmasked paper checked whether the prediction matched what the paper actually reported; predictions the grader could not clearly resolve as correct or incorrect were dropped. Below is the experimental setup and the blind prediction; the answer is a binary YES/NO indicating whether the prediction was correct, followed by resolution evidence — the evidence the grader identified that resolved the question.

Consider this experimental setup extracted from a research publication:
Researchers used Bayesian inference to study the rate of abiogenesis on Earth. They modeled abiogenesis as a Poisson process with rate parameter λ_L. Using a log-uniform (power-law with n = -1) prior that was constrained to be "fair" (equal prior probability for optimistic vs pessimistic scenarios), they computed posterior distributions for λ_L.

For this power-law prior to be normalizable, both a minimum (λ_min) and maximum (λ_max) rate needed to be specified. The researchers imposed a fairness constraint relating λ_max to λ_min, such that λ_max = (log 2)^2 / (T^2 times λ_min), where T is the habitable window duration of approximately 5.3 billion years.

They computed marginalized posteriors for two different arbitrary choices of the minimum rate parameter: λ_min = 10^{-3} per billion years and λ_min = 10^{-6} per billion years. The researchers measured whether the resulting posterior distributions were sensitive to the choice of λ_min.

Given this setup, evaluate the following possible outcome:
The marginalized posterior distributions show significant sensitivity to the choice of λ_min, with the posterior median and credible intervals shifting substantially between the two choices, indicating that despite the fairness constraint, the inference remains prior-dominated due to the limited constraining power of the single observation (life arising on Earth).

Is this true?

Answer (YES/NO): YES